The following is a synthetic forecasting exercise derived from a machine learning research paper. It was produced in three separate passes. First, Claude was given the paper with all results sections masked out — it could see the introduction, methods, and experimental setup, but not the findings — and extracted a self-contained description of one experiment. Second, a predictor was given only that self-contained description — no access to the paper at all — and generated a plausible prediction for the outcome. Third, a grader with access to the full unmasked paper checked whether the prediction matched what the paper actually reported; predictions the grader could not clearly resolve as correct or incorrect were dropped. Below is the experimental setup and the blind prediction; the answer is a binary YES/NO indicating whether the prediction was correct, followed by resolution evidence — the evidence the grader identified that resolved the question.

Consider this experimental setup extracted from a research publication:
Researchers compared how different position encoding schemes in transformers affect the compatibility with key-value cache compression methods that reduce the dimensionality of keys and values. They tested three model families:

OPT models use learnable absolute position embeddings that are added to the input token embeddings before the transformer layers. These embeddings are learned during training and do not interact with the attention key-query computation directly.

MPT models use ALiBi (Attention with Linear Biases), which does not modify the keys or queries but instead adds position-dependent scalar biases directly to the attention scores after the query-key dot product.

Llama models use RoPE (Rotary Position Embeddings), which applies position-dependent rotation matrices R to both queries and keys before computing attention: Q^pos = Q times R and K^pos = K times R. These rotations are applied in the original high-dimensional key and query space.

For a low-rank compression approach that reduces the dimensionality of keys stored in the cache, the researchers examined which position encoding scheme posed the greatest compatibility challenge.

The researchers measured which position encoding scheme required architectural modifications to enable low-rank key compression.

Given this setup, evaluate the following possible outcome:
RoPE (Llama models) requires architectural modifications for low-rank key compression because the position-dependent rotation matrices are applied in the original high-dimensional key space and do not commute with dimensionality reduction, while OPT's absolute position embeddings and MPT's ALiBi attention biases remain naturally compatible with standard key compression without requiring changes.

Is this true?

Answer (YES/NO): YES